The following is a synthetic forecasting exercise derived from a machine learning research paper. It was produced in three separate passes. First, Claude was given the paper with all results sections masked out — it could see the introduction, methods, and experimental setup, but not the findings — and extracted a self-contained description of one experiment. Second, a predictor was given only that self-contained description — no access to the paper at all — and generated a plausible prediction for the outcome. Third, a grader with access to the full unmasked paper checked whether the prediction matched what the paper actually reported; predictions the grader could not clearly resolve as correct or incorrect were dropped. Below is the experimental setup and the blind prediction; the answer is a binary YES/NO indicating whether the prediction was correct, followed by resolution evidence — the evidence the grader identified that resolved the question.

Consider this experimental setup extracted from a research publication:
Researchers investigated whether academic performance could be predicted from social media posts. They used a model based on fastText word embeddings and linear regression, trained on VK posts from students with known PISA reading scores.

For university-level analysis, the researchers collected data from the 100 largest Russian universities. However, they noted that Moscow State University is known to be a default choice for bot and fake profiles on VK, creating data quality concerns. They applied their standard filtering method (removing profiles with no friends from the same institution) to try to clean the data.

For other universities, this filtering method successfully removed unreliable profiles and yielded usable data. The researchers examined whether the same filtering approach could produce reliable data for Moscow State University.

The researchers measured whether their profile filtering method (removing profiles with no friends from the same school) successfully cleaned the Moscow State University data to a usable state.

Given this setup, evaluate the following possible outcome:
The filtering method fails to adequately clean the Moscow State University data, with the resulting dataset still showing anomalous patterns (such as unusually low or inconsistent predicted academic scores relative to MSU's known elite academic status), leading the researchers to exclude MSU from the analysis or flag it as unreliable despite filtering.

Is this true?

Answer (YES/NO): NO